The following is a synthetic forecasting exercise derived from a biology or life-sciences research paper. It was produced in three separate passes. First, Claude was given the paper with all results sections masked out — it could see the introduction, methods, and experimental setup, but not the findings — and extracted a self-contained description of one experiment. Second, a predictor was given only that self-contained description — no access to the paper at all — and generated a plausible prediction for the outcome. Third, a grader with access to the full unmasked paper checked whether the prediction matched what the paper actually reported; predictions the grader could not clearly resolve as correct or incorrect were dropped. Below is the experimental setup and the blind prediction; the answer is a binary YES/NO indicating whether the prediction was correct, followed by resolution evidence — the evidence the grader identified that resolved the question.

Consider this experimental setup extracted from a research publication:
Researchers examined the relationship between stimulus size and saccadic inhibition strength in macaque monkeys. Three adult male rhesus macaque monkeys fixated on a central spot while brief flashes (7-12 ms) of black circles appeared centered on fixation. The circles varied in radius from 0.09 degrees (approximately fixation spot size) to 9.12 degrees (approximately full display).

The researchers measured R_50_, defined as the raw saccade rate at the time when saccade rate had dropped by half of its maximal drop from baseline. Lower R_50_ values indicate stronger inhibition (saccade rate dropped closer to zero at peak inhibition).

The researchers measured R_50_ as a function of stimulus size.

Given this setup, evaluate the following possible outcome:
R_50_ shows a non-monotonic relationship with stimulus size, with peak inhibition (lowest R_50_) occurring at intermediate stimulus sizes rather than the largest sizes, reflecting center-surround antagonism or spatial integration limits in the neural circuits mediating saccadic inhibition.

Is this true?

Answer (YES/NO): NO